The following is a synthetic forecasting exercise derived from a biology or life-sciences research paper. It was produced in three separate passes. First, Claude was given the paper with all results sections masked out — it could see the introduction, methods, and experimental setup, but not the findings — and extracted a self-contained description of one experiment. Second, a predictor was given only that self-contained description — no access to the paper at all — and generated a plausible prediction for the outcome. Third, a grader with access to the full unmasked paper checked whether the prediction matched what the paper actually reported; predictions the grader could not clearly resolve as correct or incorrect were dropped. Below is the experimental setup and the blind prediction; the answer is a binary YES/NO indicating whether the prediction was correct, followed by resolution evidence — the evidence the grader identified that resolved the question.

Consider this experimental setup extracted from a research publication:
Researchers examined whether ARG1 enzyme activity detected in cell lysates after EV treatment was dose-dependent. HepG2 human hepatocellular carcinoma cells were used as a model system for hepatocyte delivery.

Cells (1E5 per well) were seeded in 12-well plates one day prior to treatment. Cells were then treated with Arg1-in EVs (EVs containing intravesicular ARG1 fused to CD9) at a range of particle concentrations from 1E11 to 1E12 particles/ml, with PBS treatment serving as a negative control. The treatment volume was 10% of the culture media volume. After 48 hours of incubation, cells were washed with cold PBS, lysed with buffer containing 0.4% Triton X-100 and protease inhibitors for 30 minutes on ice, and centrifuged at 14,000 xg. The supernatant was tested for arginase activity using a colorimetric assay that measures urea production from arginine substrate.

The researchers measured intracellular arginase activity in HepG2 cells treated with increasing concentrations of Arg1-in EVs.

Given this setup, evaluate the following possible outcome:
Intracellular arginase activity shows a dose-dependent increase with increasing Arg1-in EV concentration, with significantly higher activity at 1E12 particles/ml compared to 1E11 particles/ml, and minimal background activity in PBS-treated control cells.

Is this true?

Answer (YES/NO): NO